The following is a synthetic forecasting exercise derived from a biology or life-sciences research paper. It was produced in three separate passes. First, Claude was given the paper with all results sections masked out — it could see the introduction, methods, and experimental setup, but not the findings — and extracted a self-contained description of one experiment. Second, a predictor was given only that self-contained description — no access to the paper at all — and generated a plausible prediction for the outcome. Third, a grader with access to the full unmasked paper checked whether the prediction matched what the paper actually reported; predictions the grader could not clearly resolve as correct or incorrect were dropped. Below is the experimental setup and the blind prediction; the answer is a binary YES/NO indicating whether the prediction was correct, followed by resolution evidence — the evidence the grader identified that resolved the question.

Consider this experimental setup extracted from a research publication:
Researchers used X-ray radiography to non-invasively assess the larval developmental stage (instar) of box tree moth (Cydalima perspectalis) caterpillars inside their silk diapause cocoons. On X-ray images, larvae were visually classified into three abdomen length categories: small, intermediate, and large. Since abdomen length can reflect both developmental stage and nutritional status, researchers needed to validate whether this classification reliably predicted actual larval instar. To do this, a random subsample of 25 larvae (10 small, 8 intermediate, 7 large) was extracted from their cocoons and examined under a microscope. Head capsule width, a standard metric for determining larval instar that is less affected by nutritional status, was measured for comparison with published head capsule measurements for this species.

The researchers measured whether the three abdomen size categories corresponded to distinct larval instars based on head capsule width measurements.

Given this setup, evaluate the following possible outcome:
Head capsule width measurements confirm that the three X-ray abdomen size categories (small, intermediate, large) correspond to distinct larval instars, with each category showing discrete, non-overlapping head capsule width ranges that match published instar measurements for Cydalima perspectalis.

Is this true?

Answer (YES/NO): YES